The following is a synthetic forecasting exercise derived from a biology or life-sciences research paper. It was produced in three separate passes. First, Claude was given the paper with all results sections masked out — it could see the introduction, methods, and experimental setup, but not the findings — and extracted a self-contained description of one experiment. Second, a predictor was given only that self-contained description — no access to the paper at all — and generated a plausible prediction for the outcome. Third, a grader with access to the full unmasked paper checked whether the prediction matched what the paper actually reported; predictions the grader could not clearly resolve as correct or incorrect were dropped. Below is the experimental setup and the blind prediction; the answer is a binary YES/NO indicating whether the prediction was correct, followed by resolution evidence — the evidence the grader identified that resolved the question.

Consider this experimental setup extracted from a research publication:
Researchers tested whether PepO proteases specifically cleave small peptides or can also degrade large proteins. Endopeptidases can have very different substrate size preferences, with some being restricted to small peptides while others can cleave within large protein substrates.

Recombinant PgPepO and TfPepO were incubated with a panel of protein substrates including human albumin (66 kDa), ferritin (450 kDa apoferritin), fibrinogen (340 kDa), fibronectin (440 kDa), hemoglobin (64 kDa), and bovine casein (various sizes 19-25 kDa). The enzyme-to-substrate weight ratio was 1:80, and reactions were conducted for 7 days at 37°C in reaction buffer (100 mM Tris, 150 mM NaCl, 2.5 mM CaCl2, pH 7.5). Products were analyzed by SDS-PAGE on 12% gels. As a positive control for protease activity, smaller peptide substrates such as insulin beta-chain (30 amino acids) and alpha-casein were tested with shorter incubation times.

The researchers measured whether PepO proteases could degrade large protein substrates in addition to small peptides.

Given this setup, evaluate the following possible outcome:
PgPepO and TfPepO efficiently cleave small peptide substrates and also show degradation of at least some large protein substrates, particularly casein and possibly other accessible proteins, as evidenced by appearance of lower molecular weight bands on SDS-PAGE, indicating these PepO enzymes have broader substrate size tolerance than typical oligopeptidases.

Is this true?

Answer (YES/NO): NO